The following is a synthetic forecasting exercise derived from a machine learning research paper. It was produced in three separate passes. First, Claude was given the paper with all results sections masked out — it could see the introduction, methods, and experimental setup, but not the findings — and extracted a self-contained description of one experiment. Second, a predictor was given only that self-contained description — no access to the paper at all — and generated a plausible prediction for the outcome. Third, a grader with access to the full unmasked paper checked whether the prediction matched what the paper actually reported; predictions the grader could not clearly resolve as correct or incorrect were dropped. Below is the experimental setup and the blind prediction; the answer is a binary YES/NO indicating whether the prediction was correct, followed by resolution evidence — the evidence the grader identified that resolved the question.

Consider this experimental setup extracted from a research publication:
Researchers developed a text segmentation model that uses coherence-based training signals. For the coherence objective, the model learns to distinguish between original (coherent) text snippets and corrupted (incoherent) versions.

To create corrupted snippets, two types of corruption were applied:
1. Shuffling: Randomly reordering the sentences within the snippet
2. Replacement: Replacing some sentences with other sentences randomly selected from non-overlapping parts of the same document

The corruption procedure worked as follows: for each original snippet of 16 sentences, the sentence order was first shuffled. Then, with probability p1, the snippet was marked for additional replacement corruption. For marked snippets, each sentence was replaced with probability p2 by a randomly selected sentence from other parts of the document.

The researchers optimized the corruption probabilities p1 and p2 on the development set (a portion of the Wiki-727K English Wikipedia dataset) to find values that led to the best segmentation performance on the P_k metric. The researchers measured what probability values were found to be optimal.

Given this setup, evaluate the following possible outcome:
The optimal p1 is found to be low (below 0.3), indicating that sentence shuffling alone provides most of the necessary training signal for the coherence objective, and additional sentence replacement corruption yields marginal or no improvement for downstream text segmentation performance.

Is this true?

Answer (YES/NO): NO